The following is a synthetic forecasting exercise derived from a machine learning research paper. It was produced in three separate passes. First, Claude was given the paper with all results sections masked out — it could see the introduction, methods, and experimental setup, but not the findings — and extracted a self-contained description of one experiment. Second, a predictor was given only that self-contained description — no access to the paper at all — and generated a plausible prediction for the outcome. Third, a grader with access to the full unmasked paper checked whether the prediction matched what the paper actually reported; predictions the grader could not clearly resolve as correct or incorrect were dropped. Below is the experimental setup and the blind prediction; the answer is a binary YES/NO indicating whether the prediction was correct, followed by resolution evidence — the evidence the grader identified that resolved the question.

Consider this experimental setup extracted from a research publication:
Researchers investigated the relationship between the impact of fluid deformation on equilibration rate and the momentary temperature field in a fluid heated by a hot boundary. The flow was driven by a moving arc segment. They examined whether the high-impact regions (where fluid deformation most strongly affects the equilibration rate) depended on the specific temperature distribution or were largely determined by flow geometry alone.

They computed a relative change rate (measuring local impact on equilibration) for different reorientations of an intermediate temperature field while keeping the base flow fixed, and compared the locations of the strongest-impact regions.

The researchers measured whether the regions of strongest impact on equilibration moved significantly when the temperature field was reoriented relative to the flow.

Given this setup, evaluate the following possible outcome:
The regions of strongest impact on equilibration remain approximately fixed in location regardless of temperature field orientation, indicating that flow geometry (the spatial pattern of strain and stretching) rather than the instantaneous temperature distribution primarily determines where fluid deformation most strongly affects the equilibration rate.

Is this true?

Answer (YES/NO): YES